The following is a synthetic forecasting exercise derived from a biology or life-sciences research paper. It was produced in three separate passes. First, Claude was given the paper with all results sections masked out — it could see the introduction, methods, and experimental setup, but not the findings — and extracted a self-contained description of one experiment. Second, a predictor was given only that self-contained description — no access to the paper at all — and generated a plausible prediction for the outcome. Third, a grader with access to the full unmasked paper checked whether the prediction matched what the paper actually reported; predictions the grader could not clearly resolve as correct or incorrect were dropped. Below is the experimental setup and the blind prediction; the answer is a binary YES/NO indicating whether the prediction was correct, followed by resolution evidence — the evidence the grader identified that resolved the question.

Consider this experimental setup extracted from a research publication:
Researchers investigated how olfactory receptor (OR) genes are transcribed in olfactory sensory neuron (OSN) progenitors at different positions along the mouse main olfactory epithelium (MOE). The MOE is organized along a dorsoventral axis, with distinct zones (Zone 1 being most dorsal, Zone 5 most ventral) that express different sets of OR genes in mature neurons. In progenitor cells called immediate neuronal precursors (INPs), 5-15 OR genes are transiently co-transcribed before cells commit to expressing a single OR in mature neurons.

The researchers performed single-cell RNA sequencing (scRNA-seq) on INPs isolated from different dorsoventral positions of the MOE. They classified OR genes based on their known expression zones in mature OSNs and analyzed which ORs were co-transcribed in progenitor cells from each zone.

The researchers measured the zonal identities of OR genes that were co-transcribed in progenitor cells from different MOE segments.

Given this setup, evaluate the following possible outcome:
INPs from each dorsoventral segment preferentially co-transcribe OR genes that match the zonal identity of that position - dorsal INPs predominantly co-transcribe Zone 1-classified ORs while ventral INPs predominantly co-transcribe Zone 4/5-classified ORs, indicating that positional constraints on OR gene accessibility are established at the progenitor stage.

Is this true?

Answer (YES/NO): NO